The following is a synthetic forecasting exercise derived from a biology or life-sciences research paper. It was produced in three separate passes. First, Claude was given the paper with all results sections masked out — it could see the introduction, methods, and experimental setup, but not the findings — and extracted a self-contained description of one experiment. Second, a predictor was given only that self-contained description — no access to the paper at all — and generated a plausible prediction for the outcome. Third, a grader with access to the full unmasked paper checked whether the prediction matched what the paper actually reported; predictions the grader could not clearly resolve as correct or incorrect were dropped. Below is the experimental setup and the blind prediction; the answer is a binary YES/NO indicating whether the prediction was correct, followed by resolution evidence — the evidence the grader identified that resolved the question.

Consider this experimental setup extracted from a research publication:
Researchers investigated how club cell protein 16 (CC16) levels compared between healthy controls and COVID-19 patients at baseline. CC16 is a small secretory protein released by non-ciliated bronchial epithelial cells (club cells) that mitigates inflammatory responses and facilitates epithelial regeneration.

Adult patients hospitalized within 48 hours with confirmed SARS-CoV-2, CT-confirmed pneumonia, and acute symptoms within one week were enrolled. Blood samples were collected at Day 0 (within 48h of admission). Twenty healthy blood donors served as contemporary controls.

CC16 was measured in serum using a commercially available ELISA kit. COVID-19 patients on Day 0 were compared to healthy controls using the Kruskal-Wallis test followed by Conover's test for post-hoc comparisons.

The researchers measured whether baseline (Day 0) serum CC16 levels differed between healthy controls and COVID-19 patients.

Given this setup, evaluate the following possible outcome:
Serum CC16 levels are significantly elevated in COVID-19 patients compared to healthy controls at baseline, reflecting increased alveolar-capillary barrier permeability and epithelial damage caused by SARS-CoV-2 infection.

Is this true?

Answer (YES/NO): NO